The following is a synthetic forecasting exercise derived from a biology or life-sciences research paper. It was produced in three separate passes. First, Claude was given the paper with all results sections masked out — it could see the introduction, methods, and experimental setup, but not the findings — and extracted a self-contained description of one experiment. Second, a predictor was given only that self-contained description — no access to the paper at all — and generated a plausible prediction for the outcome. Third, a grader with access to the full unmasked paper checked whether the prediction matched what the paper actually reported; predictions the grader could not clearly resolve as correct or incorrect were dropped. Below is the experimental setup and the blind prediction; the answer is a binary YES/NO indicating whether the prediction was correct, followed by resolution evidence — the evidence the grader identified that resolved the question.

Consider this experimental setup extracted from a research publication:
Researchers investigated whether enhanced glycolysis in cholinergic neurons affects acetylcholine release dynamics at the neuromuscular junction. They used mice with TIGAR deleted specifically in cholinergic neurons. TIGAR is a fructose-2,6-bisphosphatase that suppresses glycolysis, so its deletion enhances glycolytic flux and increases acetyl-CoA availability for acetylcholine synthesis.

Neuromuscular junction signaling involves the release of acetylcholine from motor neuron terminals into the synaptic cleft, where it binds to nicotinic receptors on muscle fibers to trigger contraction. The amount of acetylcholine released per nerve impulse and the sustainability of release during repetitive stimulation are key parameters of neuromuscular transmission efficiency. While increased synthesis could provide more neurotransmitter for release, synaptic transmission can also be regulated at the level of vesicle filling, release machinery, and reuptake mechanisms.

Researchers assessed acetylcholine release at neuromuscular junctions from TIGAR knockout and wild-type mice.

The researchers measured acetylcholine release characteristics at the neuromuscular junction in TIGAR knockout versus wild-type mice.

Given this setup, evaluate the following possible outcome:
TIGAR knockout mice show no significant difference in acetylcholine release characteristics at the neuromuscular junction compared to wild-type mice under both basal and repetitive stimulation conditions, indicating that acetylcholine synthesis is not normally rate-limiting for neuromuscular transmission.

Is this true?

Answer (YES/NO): NO